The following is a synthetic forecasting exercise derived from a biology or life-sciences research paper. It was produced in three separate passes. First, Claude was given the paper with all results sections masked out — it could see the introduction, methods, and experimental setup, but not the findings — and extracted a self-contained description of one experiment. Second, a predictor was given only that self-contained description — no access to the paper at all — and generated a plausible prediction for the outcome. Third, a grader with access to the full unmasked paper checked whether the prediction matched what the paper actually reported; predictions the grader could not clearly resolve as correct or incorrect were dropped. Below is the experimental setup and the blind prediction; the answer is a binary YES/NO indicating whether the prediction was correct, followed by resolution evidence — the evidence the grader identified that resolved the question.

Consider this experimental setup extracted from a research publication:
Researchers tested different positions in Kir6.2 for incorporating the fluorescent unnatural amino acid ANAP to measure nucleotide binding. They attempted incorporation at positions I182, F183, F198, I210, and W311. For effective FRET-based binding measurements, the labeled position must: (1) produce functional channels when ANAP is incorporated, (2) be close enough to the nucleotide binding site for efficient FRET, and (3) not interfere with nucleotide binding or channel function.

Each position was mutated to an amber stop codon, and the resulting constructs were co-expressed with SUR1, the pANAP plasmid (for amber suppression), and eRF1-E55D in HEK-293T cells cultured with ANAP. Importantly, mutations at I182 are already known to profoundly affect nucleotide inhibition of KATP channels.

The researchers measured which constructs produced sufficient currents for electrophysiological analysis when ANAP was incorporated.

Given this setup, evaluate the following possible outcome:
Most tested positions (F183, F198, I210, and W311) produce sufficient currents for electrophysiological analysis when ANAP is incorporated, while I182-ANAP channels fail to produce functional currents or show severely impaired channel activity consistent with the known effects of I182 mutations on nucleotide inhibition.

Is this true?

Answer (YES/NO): NO